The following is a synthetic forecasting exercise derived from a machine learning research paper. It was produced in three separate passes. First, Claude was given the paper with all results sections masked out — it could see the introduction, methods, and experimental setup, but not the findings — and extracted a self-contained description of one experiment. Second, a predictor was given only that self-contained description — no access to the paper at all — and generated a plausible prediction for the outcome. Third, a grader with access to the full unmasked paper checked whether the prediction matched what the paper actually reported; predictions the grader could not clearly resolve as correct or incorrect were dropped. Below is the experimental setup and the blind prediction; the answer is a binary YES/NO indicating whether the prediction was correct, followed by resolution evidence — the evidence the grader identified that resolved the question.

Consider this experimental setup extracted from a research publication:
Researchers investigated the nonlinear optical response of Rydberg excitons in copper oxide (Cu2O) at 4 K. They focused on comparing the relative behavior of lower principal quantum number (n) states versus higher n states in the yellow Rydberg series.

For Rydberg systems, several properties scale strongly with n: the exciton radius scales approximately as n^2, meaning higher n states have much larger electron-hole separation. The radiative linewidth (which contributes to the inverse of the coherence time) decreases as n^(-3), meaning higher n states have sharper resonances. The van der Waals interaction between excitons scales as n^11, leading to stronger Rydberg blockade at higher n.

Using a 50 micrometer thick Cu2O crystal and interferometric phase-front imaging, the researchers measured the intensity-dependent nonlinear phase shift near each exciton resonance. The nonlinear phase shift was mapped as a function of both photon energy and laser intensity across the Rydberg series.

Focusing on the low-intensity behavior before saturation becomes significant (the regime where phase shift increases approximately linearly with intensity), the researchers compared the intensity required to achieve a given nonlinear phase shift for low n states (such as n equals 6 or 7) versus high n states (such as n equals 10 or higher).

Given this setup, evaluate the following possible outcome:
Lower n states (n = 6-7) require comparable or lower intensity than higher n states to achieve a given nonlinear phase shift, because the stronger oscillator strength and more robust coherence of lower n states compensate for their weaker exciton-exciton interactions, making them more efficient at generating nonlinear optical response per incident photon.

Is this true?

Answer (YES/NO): NO